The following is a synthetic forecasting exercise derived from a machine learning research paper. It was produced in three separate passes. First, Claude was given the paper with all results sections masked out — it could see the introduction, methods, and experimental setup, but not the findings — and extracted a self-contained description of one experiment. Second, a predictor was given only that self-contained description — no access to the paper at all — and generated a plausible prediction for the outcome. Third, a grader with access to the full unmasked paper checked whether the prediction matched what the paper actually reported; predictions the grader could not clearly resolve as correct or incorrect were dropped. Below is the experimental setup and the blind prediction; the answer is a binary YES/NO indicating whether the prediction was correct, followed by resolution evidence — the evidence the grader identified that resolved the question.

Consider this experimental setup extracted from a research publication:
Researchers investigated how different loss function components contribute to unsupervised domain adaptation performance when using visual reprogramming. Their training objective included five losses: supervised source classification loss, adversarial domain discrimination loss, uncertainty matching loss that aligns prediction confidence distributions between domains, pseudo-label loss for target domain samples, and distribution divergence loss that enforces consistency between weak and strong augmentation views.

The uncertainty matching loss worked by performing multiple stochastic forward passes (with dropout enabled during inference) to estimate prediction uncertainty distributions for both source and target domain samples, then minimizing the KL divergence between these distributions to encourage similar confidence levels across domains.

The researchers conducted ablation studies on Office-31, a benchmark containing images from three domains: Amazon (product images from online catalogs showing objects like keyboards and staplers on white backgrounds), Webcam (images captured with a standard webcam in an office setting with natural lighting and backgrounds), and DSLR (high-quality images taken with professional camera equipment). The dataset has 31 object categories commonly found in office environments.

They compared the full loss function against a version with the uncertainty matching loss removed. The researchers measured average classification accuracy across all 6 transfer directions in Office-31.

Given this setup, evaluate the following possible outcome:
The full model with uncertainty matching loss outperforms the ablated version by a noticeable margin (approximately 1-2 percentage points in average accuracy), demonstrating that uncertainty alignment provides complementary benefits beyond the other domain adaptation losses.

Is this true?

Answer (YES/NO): NO